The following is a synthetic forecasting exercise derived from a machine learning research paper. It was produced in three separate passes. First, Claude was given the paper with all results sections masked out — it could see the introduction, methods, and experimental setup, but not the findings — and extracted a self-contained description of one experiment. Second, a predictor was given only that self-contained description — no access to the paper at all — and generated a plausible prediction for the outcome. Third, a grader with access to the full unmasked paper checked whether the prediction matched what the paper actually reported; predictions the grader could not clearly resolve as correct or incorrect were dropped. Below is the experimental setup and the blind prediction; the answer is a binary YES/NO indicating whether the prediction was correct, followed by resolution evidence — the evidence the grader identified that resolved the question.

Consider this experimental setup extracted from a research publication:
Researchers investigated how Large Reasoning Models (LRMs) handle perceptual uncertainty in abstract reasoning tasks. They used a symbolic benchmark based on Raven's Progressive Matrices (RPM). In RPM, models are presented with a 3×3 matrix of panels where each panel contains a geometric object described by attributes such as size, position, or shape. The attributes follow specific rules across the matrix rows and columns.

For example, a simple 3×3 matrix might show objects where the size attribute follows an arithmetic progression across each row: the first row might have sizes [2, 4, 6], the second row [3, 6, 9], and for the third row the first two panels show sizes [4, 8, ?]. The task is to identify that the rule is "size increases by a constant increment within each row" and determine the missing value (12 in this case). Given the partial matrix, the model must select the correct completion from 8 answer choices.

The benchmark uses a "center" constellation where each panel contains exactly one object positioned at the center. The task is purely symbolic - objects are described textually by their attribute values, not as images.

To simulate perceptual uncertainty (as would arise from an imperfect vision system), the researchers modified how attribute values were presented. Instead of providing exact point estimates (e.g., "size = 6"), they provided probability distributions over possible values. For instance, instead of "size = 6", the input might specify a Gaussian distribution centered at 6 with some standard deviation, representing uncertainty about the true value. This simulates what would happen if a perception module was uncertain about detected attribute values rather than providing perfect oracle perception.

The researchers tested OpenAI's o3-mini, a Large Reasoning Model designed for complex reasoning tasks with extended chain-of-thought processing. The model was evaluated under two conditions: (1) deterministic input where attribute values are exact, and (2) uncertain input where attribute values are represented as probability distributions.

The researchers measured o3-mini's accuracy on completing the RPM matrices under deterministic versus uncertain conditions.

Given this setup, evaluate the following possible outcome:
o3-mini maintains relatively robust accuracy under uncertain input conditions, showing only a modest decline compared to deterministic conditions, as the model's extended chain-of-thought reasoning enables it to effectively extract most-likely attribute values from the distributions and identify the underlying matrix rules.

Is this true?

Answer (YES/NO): YES